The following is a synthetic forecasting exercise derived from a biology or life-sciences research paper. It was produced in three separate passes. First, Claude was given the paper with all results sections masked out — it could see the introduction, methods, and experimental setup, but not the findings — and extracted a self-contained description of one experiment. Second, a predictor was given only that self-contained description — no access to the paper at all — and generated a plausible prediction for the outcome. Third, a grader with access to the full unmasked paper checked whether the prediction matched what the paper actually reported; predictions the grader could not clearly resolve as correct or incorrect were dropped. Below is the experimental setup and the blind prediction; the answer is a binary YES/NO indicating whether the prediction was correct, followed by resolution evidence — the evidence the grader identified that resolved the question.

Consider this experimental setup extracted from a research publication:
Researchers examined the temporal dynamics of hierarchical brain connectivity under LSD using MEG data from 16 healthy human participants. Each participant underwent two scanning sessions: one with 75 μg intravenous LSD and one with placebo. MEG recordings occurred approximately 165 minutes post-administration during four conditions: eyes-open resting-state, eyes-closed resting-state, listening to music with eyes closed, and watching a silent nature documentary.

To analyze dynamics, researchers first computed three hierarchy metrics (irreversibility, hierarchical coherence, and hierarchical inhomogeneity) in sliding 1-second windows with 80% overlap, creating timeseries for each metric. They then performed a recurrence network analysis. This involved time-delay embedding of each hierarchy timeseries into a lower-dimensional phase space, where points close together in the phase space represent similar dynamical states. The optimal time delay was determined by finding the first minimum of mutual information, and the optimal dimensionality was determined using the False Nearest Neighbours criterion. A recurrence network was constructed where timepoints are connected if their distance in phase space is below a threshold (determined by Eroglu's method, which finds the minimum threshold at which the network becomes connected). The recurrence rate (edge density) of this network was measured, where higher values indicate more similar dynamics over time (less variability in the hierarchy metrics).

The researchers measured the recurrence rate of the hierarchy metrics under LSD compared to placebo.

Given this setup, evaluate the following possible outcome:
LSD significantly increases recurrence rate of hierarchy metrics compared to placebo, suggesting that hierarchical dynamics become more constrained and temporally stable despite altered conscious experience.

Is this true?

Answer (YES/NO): YES